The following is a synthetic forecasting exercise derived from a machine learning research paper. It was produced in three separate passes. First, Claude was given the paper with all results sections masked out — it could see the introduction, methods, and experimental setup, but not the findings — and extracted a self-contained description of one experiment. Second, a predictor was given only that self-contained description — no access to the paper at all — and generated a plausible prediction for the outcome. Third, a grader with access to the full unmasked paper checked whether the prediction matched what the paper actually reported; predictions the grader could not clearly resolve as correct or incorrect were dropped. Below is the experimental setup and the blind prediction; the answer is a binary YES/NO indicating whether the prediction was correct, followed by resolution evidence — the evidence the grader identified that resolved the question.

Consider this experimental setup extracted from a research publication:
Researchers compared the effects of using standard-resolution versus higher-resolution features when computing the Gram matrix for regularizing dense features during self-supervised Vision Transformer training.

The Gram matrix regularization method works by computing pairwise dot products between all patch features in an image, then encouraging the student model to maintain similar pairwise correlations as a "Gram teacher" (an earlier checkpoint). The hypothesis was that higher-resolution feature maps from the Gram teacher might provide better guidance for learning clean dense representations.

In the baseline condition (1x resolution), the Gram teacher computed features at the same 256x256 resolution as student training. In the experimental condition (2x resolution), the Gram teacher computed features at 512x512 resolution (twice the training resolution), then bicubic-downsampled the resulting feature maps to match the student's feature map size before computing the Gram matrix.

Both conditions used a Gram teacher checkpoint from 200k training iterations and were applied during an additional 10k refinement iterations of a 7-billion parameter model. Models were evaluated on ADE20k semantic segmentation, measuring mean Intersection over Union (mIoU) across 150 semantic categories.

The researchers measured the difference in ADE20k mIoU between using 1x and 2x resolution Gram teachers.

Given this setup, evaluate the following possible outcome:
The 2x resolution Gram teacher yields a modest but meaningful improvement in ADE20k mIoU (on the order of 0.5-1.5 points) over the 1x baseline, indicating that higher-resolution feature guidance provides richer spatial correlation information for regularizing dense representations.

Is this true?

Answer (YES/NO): NO